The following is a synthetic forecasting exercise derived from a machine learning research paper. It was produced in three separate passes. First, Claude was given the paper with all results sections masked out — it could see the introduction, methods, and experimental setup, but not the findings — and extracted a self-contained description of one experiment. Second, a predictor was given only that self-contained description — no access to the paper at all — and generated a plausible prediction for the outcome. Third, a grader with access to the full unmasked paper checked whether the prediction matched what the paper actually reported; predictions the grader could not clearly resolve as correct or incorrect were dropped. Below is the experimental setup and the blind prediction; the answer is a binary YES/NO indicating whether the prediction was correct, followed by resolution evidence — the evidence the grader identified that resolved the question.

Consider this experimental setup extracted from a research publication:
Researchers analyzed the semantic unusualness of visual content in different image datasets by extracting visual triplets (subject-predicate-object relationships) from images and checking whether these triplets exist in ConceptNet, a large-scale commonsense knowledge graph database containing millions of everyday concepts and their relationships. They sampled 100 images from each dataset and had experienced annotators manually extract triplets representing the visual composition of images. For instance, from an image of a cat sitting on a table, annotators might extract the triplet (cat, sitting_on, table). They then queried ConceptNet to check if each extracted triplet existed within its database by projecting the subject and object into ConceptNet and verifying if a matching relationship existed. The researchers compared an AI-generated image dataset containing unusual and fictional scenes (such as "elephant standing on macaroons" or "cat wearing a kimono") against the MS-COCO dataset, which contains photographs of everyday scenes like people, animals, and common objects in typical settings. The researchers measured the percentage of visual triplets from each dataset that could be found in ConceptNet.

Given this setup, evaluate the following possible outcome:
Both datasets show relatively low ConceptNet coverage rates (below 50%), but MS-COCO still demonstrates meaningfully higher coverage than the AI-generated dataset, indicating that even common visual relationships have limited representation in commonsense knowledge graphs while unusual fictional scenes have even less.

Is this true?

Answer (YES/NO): NO